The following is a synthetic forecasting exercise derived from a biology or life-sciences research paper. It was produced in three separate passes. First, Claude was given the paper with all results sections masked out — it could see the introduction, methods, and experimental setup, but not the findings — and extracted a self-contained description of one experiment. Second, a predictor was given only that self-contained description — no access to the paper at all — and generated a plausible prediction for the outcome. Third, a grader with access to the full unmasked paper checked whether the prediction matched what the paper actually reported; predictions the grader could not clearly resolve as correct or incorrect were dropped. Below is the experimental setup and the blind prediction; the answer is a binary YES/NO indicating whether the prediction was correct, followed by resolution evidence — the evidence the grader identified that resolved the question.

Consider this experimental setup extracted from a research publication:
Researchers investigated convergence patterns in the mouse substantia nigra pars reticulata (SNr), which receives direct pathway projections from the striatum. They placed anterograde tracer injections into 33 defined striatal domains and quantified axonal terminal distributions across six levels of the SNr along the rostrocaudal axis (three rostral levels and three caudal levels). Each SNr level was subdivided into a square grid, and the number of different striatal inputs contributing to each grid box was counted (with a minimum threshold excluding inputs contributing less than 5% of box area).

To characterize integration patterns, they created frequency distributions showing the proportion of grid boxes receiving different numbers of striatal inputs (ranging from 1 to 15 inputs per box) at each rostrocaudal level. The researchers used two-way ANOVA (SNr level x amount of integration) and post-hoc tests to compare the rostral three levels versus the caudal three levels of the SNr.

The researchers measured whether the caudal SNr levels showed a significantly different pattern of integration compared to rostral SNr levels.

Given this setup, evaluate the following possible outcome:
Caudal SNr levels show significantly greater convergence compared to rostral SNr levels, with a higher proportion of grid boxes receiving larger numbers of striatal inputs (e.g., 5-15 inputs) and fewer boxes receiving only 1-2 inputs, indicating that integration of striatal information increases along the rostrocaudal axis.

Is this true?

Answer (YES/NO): NO